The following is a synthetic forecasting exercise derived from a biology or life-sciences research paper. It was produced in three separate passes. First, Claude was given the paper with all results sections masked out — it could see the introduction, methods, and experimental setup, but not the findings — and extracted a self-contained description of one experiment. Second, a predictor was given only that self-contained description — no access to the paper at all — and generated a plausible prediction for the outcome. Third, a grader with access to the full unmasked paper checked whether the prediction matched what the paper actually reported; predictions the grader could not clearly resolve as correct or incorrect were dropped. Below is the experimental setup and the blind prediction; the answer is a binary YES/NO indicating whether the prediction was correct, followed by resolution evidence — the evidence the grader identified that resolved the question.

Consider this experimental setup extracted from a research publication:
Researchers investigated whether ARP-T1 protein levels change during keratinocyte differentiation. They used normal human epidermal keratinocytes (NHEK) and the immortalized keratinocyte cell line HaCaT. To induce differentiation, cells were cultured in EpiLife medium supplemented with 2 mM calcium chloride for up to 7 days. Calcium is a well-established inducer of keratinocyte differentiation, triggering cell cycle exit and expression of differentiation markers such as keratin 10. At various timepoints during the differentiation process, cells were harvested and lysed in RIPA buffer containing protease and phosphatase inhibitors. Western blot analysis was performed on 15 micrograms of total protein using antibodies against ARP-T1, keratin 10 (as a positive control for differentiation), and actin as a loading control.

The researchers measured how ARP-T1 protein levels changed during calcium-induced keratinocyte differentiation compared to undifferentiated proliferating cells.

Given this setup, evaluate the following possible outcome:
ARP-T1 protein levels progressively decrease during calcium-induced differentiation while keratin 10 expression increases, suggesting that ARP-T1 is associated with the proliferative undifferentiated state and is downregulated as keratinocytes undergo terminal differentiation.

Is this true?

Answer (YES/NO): NO